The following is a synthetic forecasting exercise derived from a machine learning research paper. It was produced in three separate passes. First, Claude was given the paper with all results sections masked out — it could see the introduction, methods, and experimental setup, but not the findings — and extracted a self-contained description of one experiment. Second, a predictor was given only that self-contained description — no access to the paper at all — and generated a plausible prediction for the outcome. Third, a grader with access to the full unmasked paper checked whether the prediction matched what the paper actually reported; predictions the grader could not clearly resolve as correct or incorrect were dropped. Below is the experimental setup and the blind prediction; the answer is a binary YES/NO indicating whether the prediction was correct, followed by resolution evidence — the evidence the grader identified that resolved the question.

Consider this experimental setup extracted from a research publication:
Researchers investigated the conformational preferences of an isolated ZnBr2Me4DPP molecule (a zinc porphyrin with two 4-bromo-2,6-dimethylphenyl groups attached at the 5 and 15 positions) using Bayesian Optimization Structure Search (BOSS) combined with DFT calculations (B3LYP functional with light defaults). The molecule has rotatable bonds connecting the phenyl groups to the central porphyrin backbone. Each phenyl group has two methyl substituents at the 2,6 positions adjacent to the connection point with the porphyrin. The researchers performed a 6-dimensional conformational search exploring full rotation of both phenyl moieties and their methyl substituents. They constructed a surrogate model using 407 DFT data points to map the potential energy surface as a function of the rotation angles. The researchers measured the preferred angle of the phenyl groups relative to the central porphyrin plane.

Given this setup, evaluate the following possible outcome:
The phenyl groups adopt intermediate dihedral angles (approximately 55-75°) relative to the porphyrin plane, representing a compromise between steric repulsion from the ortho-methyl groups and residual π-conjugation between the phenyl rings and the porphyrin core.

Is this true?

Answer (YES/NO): NO